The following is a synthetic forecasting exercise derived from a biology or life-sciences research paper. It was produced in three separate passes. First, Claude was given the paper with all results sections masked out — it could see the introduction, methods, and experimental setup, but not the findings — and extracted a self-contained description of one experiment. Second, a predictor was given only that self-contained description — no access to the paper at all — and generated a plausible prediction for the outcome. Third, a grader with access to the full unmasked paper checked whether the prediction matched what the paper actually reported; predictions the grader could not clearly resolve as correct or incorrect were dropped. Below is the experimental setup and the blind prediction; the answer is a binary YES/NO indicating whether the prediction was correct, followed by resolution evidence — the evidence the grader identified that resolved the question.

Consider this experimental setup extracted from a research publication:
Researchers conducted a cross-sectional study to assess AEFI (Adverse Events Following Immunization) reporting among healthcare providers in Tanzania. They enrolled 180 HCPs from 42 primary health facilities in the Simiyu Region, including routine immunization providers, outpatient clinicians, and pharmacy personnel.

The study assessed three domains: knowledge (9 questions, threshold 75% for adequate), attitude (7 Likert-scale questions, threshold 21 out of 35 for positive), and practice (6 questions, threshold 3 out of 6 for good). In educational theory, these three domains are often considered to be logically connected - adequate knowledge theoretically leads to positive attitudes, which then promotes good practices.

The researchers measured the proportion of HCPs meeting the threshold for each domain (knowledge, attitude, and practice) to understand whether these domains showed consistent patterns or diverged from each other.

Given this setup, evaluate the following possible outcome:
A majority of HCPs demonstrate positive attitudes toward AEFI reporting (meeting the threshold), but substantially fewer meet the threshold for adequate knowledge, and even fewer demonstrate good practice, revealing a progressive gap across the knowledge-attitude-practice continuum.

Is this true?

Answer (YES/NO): NO